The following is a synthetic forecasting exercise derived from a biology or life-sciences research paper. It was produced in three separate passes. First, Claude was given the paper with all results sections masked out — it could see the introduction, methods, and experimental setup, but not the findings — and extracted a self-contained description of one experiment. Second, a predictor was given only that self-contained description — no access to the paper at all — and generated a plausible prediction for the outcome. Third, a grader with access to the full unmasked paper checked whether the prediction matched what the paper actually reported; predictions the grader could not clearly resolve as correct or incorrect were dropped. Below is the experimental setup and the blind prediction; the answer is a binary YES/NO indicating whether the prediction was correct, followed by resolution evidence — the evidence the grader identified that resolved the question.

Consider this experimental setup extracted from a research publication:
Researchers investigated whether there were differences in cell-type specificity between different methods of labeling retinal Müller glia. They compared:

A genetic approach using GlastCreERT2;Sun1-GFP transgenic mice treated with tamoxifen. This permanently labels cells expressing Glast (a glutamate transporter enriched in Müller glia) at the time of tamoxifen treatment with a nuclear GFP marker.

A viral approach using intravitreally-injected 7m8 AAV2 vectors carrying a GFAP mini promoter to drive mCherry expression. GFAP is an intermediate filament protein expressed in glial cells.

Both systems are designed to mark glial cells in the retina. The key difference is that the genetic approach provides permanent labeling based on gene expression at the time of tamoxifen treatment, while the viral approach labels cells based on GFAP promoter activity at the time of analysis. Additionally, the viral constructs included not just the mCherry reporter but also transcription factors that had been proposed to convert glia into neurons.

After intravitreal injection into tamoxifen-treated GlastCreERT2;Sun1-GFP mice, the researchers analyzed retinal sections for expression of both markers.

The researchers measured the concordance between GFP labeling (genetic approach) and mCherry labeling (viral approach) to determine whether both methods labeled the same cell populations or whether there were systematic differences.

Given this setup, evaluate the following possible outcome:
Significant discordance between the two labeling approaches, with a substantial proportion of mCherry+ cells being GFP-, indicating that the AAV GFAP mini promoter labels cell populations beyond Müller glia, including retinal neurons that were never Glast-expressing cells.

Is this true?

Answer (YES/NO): YES